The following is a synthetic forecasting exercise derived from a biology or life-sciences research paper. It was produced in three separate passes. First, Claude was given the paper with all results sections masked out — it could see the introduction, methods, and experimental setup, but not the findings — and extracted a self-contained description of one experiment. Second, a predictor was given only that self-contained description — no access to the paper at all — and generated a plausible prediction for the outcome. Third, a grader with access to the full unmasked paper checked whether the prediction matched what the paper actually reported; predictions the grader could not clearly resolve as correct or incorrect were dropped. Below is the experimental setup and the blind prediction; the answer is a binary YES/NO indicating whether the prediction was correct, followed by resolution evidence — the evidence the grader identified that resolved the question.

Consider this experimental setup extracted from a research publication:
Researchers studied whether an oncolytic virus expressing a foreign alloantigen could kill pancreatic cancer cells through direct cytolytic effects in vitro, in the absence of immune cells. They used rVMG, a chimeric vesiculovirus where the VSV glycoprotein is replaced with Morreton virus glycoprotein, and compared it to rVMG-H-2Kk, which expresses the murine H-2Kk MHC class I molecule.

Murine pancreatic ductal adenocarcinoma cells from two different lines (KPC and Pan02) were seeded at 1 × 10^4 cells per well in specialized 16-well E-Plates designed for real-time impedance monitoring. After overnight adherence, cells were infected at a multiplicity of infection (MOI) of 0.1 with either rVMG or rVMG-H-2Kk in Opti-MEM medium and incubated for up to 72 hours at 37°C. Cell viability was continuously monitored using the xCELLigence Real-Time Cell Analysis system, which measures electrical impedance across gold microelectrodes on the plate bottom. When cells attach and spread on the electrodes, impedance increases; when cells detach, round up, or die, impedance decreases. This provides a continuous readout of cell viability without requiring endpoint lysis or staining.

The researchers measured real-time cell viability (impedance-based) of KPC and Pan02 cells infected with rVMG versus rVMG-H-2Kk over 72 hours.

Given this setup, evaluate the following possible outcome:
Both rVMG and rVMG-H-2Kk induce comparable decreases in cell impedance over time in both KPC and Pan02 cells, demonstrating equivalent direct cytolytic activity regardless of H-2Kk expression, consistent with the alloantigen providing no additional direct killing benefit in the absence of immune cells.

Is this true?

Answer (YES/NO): YES